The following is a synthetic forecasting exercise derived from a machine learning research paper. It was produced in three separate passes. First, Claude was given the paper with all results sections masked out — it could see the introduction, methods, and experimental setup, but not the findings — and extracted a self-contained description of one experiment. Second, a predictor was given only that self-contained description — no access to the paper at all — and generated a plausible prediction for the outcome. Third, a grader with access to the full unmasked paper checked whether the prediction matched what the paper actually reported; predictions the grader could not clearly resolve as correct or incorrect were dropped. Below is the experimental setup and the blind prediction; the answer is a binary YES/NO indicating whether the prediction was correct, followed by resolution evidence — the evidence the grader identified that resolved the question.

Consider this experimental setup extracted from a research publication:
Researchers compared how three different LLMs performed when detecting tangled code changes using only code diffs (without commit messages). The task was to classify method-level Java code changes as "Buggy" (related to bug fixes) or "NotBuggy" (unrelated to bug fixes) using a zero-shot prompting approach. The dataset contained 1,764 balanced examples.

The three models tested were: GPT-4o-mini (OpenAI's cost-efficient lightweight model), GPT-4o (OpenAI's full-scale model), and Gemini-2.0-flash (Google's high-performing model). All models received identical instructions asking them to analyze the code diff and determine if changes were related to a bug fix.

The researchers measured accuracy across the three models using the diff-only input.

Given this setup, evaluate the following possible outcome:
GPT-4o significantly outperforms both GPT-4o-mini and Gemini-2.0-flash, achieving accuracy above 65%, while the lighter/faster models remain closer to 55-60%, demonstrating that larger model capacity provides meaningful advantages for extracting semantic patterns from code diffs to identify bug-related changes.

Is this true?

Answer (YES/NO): NO